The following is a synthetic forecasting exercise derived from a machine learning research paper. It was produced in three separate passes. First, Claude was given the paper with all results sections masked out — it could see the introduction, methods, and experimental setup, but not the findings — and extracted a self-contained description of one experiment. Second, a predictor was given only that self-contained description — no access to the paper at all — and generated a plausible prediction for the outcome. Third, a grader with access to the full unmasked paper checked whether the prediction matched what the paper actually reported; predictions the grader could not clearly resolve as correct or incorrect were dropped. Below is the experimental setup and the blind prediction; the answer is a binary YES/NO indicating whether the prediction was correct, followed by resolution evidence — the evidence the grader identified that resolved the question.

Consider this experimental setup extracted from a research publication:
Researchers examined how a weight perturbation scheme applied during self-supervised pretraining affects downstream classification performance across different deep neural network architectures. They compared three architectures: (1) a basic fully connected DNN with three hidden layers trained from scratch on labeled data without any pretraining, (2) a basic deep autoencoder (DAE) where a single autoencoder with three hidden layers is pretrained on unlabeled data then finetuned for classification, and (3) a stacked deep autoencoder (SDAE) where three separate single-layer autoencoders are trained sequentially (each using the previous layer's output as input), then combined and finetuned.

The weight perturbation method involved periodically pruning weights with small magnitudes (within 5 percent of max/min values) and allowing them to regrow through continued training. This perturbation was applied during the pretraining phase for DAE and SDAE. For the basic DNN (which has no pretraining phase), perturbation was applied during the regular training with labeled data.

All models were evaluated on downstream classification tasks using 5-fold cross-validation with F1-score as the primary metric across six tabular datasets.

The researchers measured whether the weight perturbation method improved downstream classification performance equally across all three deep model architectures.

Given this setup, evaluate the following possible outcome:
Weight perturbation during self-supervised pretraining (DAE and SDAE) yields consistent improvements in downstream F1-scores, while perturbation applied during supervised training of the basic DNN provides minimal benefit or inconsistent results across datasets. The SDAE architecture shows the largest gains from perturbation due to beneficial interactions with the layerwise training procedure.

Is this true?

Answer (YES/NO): NO